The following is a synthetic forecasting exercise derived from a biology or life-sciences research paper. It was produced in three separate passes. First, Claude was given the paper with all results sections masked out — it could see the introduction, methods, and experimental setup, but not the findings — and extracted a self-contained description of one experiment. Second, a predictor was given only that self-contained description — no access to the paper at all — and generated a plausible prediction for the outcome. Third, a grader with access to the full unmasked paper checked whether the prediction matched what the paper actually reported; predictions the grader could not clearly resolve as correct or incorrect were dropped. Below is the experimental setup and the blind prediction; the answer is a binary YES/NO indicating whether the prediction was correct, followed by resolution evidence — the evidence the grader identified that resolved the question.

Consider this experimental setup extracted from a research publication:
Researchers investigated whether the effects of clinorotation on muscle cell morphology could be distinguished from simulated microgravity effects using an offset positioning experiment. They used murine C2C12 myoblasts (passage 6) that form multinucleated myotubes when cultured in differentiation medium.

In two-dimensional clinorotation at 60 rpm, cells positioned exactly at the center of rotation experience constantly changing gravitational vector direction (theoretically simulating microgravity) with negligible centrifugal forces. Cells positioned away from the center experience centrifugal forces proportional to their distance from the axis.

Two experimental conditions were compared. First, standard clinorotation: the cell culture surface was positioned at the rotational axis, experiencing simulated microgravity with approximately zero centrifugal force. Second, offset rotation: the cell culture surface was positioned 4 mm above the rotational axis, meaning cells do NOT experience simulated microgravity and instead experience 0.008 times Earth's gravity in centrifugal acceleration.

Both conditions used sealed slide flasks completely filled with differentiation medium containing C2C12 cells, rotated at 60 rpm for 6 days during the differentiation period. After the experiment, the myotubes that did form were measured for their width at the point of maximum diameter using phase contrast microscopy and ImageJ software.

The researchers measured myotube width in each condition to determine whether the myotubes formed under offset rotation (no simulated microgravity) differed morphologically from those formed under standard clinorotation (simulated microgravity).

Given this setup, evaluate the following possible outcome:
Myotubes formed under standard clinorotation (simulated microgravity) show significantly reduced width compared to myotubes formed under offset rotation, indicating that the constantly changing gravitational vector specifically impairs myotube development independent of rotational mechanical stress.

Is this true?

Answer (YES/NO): NO